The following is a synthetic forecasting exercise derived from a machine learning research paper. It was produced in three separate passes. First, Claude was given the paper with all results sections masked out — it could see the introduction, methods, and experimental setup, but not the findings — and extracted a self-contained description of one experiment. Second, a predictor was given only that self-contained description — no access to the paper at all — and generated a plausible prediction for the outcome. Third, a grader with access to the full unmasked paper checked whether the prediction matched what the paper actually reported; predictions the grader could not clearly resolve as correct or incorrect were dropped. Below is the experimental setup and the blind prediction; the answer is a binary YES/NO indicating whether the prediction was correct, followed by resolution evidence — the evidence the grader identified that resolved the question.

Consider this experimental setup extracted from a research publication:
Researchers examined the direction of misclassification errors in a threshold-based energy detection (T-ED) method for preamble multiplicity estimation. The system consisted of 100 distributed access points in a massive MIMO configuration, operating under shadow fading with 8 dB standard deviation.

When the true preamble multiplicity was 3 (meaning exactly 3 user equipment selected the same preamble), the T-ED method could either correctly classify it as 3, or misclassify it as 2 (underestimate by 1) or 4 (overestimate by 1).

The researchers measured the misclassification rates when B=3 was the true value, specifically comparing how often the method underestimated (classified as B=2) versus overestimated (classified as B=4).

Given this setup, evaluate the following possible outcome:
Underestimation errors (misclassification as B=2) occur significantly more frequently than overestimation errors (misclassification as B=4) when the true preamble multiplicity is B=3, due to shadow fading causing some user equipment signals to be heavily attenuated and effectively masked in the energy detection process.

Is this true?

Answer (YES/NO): YES